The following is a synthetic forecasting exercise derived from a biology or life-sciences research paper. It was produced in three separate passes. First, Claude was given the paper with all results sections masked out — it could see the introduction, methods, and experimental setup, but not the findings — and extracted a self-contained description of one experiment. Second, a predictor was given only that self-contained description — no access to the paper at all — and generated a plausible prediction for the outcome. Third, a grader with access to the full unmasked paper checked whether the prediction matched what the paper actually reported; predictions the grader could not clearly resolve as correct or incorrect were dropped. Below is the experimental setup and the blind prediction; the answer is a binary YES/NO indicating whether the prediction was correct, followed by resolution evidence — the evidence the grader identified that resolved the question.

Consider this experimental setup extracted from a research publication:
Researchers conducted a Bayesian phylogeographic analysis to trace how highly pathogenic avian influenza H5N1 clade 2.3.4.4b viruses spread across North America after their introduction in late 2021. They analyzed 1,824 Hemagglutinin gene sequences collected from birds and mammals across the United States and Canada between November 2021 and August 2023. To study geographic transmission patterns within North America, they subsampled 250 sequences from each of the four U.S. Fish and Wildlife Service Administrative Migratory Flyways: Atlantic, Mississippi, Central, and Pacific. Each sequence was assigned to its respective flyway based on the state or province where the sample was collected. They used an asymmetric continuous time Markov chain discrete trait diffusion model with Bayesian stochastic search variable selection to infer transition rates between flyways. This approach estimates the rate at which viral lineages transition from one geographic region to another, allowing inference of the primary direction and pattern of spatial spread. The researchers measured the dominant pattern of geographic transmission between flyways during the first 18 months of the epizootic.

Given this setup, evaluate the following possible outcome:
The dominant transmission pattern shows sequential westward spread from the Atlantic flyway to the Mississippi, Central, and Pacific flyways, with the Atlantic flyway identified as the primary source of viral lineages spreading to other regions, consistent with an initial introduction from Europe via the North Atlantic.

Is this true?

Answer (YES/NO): YES